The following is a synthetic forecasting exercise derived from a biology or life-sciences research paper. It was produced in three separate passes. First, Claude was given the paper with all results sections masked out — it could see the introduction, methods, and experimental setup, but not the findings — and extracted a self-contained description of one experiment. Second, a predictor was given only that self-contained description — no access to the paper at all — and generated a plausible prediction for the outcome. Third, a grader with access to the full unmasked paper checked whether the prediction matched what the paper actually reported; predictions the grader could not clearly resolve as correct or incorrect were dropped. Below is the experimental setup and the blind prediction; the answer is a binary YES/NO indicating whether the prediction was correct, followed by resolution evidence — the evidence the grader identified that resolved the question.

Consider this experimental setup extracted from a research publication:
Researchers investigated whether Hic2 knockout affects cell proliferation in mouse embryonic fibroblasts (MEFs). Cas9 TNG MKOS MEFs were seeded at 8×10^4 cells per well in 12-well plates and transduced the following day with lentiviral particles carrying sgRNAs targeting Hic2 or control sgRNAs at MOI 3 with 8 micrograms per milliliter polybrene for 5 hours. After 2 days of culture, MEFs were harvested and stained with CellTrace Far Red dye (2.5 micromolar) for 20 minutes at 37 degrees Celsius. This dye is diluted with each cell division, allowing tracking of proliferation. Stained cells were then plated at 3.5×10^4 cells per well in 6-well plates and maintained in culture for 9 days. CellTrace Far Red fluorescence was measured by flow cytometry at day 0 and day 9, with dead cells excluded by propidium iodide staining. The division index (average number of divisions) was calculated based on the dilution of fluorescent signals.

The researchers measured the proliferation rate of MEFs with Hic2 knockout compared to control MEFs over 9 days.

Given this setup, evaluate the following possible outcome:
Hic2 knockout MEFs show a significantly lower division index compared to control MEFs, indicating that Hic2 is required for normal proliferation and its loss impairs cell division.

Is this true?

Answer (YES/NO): NO